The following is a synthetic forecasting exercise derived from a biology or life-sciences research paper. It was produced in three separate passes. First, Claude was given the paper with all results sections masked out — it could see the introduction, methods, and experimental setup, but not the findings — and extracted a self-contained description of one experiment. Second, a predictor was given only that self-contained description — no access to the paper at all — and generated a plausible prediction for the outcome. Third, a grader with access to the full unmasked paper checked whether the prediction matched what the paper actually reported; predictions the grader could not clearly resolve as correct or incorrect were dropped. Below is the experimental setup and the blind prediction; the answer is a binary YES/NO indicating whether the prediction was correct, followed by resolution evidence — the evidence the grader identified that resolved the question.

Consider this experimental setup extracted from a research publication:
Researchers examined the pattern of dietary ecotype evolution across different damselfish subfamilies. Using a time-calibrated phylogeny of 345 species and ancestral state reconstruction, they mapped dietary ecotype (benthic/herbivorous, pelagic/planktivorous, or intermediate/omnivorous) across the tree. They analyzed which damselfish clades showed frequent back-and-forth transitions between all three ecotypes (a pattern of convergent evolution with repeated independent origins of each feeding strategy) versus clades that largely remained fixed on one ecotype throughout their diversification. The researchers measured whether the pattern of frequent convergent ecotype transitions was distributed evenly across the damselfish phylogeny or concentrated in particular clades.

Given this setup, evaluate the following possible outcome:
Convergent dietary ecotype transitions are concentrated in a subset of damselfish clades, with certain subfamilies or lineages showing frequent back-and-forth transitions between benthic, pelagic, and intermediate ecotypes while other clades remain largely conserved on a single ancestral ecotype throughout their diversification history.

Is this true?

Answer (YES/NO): YES